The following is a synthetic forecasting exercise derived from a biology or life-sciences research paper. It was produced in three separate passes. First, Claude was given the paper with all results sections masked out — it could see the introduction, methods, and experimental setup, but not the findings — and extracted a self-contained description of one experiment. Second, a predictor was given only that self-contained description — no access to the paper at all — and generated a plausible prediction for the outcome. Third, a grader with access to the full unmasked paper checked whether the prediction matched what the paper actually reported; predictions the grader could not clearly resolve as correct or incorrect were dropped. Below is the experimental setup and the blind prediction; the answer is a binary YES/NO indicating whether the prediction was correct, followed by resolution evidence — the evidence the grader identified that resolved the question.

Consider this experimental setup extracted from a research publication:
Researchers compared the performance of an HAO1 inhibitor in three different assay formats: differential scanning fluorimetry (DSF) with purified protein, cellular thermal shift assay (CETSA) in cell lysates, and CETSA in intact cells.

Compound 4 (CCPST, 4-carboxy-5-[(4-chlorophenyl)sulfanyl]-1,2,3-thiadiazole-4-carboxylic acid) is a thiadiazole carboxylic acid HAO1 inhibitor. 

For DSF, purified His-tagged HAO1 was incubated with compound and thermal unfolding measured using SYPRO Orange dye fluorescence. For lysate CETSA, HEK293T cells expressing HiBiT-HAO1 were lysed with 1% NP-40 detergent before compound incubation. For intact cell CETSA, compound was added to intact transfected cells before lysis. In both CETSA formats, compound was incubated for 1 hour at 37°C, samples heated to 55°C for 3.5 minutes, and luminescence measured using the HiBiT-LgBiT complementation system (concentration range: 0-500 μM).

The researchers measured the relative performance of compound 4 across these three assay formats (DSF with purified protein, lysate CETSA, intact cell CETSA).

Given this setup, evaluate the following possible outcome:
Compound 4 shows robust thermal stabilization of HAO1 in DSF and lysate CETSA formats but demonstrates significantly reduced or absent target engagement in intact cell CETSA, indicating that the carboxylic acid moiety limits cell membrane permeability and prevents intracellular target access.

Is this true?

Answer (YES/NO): YES